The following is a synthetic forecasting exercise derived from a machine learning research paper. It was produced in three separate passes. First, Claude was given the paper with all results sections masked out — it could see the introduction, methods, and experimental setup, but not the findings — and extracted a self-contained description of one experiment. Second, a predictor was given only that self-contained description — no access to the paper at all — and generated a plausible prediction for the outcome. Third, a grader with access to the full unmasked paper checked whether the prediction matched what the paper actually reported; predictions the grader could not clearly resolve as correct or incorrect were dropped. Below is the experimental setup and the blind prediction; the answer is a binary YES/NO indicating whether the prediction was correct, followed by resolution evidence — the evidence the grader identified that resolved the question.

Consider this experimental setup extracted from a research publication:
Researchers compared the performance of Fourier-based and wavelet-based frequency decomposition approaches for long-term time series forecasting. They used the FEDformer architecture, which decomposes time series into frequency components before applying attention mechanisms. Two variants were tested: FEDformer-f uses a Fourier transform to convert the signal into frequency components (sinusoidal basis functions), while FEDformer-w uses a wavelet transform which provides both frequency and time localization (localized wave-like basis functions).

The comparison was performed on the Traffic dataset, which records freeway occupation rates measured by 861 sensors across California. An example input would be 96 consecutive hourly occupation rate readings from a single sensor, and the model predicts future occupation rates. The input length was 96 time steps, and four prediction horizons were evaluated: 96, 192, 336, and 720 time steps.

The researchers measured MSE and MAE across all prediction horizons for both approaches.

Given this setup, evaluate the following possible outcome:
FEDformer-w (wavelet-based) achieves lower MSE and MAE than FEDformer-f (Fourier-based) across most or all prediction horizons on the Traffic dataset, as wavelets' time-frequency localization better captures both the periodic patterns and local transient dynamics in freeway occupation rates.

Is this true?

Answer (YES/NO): NO